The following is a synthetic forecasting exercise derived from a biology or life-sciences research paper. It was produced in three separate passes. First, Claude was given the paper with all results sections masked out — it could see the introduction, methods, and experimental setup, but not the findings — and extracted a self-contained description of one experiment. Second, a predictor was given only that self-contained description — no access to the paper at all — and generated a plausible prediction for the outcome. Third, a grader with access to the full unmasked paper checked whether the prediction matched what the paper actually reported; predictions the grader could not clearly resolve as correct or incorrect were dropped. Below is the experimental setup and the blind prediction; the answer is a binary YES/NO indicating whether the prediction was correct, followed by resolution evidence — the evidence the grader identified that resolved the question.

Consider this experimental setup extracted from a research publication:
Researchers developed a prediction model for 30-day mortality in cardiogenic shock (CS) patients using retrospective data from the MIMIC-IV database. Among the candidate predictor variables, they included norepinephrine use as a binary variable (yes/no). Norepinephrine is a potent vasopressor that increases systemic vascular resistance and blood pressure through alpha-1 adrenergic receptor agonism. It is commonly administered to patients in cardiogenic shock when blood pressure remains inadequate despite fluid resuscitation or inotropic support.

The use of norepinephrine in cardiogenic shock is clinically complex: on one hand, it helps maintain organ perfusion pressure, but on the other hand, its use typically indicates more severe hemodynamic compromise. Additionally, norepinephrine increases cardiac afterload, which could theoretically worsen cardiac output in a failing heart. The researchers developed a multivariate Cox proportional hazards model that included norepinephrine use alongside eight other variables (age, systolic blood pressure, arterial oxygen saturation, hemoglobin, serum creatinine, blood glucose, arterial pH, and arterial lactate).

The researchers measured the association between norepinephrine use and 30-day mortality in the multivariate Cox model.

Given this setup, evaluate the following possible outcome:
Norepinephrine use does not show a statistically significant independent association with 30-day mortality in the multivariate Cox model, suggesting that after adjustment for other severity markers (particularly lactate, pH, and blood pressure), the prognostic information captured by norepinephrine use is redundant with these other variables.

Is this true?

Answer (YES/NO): NO